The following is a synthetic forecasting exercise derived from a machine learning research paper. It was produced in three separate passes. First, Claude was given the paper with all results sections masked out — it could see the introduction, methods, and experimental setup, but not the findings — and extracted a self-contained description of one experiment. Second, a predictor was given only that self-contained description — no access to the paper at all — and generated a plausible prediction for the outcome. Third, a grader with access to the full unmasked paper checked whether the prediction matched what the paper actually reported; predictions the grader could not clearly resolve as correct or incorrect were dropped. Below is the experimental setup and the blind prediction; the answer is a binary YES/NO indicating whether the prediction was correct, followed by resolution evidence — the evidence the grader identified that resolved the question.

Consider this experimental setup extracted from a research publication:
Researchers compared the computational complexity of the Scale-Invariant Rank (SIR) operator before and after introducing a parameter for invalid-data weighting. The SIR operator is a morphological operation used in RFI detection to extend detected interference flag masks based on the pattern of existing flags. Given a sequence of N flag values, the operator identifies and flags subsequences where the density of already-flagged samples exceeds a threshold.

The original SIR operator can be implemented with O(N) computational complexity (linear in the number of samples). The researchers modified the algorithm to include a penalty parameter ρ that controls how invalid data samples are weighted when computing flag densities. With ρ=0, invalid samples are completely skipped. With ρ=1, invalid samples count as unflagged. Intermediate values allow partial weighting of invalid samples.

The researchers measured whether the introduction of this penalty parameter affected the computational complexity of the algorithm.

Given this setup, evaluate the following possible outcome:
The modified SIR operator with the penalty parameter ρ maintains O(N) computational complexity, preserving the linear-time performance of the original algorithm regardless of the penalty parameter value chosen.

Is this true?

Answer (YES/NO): YES